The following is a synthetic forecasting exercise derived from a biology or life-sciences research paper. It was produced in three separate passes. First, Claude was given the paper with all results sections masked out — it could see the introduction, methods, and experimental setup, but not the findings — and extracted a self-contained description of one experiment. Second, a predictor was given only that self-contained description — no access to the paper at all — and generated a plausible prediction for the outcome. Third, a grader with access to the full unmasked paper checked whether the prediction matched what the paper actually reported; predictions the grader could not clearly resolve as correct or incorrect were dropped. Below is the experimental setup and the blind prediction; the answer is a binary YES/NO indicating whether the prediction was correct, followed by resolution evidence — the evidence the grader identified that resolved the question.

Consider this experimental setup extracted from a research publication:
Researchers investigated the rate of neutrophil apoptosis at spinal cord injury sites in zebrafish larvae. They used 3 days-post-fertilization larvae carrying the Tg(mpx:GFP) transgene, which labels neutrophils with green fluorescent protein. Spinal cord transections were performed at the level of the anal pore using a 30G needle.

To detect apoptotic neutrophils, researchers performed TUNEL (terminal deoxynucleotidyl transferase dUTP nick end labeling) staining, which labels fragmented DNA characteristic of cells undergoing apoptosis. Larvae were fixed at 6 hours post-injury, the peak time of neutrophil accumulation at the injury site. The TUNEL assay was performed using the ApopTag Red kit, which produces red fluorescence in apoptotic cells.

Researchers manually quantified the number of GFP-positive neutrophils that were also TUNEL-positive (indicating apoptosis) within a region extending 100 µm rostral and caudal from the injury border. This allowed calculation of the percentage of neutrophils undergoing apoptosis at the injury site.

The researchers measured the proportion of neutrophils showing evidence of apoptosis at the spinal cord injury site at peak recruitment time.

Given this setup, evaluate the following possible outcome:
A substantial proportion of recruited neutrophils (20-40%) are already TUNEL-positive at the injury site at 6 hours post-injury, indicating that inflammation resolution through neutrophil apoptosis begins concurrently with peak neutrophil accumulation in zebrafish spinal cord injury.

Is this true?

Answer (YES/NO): NO